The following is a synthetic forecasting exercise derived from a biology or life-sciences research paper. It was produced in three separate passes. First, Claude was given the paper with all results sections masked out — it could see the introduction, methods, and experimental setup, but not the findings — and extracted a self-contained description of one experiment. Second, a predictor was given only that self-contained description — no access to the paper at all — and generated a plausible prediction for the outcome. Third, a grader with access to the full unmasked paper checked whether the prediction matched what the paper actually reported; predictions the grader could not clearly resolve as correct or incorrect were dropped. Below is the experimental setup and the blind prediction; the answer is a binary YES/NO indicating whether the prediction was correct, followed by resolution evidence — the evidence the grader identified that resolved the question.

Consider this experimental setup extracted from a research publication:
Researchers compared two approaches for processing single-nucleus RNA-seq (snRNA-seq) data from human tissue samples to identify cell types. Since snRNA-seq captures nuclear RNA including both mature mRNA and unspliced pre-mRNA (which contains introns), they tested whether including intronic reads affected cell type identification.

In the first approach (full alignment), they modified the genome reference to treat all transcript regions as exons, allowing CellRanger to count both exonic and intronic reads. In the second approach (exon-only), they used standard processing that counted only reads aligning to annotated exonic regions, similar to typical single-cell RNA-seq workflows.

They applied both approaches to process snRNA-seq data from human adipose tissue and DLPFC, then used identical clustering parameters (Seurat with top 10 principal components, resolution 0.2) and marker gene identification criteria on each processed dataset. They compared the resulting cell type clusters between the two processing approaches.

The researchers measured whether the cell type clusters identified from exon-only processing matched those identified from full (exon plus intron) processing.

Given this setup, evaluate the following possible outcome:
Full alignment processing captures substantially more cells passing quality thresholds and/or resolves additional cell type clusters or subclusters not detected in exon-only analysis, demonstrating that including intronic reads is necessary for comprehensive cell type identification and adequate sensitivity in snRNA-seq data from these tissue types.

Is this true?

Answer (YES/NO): YES